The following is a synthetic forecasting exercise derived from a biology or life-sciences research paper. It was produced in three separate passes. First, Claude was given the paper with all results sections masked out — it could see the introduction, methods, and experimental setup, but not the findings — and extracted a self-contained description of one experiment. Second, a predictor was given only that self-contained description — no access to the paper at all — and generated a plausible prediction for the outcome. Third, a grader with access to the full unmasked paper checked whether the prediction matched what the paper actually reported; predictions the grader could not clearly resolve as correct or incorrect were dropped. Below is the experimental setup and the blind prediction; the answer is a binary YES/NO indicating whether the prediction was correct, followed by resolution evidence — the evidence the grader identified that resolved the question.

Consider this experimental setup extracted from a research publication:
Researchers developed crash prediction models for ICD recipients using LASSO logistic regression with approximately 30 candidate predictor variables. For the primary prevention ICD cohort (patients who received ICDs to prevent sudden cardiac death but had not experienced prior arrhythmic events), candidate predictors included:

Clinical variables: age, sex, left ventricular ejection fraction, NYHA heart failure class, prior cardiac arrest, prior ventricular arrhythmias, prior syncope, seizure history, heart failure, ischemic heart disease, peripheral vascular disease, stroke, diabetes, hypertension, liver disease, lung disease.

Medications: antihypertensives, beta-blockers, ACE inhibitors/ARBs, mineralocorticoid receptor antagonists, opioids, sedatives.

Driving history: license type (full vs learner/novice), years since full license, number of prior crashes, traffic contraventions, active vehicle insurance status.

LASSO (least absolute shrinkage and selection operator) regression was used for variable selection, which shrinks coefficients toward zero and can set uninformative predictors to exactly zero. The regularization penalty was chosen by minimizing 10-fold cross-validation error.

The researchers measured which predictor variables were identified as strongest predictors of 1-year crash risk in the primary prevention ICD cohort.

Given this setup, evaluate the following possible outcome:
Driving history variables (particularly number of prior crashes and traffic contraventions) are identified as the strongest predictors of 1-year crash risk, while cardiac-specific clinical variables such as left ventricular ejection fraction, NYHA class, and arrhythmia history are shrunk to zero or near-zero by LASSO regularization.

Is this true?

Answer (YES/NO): NO